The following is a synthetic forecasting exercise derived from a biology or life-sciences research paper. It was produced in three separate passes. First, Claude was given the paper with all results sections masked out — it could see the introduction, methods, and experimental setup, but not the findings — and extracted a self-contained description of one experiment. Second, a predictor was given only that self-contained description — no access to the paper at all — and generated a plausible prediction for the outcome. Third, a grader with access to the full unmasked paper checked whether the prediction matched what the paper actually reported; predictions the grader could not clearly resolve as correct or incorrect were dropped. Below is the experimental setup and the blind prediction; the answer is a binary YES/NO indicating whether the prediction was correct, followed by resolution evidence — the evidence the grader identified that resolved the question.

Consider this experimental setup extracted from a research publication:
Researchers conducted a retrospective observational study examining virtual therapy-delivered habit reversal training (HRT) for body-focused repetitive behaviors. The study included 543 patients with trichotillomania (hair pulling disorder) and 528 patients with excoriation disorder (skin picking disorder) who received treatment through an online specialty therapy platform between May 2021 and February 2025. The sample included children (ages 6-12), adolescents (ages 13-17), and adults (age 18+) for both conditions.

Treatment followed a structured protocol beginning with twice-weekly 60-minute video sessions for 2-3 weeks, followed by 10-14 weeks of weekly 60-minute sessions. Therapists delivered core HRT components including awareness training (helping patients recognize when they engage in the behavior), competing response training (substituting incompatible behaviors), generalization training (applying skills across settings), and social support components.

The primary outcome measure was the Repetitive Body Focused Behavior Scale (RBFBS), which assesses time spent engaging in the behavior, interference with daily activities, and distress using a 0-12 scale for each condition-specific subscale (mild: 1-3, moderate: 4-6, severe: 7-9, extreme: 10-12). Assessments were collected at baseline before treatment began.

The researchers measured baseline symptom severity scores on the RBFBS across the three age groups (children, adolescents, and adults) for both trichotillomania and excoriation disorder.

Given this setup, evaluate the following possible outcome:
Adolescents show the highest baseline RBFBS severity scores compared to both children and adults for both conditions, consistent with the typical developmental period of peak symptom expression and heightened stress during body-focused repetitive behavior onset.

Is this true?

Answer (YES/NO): NO